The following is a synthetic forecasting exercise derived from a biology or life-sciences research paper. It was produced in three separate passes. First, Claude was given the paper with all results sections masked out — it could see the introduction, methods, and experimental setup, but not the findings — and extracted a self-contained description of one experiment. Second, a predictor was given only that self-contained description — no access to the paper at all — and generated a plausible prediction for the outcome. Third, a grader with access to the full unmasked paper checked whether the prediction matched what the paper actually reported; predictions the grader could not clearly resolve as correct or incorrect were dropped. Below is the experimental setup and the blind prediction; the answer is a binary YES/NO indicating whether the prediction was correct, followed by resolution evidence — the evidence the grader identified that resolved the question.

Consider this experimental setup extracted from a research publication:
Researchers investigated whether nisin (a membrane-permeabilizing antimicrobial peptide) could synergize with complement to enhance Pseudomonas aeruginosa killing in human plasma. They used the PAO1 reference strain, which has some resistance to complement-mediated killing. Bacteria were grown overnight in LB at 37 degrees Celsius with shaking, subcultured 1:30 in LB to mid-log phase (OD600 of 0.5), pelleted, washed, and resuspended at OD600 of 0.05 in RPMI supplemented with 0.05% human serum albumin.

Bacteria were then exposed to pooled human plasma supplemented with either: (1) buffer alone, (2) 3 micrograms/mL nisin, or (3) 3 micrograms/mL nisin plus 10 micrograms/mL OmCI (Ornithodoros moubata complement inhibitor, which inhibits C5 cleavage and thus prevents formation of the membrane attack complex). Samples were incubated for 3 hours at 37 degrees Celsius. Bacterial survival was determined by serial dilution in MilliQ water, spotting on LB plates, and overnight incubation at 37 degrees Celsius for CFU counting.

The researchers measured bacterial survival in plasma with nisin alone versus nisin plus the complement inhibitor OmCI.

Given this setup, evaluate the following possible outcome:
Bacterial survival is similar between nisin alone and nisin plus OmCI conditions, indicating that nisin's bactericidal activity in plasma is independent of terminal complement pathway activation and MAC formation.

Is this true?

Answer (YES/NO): NO